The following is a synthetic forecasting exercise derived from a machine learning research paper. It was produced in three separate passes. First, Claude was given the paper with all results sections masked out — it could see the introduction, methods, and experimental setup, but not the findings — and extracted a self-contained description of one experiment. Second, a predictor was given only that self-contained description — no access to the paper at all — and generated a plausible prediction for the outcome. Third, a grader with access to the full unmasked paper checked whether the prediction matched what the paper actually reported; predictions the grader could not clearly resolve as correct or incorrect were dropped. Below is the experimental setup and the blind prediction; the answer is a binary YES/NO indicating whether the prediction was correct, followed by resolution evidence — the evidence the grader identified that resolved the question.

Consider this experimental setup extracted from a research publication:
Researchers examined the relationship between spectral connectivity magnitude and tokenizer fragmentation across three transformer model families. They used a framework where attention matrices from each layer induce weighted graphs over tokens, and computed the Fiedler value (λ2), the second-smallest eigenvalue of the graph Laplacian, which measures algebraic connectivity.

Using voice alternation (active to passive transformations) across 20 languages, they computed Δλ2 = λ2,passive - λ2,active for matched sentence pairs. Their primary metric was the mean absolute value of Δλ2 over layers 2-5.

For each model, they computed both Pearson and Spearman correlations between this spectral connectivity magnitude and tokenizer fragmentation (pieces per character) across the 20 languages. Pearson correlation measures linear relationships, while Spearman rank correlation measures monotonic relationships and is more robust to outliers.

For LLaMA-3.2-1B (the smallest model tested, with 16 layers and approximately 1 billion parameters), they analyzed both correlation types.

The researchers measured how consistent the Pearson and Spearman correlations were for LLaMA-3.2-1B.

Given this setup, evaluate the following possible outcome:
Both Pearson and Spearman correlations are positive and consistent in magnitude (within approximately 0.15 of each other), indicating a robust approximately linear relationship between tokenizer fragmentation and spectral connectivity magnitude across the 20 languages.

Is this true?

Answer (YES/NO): NO